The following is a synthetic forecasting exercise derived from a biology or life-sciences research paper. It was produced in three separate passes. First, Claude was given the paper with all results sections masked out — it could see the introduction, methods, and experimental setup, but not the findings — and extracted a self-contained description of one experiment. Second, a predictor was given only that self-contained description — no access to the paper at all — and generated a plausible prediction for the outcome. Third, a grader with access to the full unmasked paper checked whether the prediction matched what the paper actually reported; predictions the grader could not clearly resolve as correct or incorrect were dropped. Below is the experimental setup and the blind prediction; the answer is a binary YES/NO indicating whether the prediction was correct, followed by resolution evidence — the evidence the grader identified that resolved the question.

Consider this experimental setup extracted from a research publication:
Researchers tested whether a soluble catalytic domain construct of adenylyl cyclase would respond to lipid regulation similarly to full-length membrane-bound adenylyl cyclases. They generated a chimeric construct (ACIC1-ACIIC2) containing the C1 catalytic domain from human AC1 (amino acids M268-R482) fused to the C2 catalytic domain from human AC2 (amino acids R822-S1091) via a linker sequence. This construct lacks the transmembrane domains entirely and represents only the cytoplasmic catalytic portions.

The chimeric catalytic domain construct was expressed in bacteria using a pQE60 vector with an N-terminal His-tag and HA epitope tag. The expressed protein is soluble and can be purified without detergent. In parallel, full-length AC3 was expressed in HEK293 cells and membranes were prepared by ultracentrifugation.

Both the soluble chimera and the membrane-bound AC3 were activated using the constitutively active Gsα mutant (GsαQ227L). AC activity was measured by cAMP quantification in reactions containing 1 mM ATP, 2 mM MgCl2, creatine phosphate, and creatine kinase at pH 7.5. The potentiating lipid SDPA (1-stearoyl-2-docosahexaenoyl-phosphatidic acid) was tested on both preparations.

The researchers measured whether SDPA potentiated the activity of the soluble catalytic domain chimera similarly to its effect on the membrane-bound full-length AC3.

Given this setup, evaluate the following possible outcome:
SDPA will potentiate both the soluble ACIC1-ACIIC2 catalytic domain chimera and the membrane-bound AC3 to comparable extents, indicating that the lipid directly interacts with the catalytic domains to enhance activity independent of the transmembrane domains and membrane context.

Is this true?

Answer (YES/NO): NO